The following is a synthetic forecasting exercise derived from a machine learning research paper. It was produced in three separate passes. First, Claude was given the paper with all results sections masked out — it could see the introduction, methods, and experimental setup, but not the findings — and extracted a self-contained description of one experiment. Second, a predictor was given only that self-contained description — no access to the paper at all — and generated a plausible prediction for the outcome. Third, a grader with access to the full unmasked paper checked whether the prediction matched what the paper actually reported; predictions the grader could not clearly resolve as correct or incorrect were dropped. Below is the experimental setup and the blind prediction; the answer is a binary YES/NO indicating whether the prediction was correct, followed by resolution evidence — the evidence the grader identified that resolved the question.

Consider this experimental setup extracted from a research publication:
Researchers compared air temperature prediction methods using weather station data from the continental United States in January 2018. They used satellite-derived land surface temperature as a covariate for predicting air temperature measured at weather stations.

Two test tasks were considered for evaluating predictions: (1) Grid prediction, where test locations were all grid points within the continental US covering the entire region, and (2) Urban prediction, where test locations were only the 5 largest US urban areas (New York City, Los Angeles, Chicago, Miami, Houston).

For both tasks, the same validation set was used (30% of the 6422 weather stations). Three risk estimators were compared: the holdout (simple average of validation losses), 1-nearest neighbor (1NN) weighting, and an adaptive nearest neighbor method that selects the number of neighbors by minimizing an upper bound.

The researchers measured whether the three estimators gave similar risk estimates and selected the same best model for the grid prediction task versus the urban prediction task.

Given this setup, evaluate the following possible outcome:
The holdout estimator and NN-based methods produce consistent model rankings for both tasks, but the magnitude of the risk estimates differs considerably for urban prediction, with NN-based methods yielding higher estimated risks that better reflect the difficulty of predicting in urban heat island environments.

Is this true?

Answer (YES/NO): NO